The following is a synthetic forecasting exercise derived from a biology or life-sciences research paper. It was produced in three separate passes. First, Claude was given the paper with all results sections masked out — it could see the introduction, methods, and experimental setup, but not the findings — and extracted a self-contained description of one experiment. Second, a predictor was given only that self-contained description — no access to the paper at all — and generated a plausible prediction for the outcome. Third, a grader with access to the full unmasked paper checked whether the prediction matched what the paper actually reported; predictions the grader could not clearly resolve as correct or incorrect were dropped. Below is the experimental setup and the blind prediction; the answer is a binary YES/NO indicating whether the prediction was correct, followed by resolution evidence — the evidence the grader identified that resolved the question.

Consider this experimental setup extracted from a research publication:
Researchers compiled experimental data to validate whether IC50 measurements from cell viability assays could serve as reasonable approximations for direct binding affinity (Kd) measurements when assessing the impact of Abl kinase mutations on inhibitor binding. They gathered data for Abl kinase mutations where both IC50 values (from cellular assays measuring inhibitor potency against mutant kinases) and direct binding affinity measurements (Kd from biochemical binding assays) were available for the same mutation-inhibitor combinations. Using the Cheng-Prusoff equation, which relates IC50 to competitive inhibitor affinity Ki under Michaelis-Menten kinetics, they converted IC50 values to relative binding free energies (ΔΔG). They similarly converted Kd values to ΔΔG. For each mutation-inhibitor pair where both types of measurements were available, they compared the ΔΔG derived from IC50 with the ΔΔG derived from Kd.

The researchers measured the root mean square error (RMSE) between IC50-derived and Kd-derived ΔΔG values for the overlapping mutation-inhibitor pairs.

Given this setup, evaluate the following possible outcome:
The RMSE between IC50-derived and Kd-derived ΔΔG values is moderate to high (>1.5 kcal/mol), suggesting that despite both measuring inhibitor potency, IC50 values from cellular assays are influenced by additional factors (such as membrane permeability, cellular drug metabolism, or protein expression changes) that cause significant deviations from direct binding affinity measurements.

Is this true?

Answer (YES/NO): NO